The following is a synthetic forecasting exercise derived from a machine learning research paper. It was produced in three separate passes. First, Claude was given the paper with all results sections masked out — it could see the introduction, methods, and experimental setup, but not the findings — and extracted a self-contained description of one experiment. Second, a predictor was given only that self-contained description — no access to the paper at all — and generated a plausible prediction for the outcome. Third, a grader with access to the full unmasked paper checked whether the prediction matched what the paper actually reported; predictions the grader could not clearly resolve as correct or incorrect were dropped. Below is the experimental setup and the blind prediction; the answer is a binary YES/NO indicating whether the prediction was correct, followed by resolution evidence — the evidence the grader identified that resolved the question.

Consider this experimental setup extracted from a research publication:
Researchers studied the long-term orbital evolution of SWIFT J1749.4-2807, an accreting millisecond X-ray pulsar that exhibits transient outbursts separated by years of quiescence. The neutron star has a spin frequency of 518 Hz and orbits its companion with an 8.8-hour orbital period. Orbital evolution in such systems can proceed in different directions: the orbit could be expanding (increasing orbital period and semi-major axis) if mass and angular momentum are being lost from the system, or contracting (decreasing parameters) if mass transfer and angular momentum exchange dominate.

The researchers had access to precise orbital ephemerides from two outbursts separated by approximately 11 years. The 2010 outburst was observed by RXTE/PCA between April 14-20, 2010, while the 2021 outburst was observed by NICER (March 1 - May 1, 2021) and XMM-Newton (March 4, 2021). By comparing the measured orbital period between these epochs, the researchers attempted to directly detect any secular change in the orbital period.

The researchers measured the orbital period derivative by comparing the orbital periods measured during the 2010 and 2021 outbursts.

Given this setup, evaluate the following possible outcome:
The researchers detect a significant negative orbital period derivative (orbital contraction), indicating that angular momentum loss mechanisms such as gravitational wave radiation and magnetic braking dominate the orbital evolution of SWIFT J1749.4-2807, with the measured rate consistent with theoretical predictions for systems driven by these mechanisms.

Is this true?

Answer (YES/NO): NO